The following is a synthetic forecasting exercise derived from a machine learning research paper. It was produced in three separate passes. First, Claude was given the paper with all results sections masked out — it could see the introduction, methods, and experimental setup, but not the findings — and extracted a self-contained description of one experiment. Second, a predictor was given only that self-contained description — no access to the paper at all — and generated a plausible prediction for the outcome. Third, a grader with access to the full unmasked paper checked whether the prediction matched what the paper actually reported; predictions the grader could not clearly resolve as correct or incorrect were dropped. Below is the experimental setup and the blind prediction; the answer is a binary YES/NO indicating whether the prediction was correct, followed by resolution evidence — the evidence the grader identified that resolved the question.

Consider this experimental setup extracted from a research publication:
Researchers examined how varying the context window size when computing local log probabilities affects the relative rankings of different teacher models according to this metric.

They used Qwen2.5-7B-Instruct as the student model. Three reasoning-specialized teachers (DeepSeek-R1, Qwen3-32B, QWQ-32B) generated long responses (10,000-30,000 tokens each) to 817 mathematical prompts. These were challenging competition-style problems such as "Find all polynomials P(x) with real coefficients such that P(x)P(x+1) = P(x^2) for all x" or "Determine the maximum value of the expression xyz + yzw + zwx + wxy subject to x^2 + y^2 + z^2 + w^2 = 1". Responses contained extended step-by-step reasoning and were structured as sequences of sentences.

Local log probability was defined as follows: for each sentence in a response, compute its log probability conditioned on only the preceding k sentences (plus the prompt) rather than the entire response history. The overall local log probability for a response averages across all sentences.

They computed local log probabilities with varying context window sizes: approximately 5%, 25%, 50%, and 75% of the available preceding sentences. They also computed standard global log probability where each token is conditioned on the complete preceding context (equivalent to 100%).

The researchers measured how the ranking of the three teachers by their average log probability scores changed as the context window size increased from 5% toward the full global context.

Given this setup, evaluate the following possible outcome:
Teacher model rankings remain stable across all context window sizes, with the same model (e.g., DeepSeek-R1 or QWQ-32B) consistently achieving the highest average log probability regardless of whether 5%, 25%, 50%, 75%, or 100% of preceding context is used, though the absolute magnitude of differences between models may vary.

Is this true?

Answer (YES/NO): NO